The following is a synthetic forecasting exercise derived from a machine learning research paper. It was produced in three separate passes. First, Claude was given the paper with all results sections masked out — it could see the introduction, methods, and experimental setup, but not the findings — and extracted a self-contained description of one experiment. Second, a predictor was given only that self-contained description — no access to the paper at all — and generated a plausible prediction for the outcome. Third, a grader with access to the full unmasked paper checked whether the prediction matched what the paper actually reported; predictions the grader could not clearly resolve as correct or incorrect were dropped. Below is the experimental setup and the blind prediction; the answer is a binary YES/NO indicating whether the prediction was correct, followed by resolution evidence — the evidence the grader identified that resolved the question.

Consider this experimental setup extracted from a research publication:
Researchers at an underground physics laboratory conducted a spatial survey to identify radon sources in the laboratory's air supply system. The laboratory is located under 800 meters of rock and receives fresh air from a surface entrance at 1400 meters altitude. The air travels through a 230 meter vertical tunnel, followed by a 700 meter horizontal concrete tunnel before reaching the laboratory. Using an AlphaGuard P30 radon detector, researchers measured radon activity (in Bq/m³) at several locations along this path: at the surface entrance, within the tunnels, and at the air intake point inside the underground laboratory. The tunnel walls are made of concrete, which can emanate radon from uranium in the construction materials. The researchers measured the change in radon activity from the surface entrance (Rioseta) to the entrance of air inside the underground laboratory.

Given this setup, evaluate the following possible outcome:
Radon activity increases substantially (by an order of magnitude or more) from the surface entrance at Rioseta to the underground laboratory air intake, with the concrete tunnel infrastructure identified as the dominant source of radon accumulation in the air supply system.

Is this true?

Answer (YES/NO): NO